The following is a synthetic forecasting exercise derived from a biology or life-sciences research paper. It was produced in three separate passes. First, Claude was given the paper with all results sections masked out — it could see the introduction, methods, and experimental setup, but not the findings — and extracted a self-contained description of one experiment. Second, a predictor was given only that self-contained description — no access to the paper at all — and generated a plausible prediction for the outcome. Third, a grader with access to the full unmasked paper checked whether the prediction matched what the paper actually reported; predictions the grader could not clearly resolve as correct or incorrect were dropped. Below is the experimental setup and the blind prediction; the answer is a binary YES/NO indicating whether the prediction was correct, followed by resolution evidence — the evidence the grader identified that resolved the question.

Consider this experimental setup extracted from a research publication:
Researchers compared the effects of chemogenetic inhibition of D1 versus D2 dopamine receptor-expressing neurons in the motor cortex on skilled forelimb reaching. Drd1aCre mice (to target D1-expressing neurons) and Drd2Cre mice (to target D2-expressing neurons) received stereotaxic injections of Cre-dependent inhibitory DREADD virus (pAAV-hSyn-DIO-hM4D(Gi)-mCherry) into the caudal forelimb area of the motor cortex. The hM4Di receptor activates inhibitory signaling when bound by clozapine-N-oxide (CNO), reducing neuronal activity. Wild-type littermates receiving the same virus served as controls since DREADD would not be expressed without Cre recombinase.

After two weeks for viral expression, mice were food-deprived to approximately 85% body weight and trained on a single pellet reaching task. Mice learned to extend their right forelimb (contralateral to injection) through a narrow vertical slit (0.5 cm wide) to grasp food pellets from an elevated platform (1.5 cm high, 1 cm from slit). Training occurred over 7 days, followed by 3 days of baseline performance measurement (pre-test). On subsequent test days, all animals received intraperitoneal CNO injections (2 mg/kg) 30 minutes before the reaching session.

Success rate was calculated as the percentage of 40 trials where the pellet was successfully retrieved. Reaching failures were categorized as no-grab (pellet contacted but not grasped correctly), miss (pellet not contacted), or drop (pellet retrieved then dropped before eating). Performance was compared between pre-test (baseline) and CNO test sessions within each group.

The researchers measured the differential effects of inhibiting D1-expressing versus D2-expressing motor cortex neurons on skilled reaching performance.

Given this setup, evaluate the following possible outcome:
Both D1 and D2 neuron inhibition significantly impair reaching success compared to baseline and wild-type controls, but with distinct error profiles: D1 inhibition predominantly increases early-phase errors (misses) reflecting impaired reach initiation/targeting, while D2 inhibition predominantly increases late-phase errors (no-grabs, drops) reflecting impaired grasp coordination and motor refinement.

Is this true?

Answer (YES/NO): NO